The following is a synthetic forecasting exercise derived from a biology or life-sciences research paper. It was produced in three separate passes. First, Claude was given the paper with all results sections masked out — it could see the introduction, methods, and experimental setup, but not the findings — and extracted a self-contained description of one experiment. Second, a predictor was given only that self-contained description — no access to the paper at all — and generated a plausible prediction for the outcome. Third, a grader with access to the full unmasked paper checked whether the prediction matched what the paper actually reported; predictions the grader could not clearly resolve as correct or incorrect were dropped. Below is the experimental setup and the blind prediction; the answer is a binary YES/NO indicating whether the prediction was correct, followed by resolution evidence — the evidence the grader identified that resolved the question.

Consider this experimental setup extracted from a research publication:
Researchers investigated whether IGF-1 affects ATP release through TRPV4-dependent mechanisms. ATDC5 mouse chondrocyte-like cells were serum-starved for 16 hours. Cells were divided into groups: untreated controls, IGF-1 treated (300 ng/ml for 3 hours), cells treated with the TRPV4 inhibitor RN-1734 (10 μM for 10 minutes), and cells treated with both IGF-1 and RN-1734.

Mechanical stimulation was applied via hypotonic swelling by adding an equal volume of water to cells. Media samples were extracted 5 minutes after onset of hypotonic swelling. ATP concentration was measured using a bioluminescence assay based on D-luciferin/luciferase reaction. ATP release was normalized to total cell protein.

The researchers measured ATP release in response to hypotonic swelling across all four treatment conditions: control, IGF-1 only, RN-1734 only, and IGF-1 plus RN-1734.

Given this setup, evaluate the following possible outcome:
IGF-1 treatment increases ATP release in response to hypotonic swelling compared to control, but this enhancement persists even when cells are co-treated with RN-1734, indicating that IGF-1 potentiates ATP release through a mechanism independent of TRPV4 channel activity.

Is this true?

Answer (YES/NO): NO